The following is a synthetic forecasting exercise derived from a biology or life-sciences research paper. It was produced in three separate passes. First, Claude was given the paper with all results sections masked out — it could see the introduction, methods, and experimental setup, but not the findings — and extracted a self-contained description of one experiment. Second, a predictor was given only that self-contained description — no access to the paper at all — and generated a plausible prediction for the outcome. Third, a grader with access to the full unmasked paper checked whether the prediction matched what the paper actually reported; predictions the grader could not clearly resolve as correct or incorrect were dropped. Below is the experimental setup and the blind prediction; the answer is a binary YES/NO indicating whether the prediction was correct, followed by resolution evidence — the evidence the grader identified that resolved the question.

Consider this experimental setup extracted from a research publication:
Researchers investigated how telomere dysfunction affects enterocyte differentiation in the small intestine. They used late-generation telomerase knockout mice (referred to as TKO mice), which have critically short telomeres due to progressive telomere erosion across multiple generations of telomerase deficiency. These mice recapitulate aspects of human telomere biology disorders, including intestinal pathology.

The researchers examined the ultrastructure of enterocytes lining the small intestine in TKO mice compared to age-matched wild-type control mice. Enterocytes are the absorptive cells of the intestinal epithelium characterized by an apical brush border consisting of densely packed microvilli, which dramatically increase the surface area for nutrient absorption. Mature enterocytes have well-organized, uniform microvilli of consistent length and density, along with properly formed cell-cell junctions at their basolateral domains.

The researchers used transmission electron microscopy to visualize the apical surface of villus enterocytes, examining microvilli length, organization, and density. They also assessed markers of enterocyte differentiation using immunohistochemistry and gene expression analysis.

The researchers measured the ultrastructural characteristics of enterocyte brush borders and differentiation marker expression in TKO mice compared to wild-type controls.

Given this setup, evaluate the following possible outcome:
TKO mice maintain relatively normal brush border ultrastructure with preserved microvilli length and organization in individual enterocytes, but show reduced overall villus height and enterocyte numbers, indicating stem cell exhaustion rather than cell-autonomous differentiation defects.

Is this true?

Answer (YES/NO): NO